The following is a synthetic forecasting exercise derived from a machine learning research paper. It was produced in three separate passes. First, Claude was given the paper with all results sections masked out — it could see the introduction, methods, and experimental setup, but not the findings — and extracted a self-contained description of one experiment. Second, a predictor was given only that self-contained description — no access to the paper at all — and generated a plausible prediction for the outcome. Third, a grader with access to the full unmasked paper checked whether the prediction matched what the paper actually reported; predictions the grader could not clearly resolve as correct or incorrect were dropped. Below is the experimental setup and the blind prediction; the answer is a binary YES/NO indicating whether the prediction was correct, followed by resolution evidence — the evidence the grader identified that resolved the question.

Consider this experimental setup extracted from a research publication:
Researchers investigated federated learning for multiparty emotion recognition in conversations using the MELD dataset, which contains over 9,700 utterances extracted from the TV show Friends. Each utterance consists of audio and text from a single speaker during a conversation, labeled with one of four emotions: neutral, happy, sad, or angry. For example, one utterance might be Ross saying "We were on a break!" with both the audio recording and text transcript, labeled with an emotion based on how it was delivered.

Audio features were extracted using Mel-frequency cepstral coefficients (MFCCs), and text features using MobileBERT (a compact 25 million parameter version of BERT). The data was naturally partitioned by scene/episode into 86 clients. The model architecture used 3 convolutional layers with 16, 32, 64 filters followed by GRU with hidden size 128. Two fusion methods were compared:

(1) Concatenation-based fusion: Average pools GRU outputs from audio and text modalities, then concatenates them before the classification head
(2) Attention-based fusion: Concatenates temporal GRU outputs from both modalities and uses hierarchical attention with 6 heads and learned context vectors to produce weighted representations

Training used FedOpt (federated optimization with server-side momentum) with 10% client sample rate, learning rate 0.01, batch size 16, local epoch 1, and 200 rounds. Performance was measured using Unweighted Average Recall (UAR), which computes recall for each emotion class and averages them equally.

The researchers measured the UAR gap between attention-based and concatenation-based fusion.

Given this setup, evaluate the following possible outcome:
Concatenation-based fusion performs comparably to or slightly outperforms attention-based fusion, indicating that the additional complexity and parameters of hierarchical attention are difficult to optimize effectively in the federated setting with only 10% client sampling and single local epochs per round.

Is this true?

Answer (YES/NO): NO